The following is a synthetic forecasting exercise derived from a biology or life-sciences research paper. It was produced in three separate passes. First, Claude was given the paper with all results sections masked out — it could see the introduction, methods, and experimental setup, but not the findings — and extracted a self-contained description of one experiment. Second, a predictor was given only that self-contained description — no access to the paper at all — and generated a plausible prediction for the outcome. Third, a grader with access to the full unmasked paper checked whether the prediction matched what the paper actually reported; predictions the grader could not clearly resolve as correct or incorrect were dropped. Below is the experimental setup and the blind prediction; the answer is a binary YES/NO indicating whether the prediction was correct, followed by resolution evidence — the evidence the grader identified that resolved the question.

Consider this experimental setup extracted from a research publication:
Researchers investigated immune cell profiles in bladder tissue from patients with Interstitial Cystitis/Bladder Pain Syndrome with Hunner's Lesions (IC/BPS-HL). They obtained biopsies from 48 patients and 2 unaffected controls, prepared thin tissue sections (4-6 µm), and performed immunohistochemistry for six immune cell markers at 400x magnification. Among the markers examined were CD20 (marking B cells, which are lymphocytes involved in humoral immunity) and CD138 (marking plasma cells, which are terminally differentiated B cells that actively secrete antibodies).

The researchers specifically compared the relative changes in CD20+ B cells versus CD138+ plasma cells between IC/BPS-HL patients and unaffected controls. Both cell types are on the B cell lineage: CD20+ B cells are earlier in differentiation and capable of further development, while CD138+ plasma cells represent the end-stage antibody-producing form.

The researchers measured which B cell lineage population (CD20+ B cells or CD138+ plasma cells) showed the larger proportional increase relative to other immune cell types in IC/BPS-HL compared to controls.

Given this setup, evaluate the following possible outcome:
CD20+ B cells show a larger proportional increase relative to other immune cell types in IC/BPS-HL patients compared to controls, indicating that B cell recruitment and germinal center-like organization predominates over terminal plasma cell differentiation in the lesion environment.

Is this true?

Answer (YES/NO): NO